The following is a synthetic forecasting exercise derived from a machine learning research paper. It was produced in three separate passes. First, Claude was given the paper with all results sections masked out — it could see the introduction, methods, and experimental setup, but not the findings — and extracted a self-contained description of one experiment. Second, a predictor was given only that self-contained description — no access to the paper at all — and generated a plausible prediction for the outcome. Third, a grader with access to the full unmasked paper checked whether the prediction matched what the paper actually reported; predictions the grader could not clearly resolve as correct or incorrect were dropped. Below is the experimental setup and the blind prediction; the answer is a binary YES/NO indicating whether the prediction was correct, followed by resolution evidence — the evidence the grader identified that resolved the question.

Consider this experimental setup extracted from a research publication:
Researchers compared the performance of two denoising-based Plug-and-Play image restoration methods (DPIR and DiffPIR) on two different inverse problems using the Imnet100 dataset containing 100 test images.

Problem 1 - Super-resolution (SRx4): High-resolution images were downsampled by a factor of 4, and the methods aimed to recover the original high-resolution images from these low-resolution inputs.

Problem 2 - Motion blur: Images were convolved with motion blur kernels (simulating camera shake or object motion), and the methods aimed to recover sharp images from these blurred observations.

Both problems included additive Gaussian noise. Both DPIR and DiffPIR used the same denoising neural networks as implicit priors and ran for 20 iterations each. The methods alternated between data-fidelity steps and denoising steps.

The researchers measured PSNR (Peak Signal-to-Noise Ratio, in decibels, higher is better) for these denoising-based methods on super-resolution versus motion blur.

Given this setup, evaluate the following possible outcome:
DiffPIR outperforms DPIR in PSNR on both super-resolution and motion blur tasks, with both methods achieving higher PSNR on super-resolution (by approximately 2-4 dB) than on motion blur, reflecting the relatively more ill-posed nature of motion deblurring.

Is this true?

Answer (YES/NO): NO